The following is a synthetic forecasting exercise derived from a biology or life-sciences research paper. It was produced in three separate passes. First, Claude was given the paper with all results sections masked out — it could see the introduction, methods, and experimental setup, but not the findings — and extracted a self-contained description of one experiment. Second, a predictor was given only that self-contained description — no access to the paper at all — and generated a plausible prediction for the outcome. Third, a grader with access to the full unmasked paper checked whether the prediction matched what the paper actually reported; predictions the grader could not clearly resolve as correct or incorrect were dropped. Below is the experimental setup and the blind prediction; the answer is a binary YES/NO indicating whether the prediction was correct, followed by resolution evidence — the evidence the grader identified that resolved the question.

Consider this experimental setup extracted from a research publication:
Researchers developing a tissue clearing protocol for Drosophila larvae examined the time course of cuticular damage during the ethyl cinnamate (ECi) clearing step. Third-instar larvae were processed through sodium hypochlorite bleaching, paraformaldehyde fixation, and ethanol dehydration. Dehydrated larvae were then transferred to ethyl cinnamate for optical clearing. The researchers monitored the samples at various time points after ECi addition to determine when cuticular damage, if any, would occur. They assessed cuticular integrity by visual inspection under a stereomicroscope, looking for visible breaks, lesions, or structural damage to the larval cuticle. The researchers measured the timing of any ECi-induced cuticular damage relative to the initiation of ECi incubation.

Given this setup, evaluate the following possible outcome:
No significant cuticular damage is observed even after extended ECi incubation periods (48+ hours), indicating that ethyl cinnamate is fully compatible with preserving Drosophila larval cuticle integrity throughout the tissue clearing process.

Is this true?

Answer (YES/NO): NO